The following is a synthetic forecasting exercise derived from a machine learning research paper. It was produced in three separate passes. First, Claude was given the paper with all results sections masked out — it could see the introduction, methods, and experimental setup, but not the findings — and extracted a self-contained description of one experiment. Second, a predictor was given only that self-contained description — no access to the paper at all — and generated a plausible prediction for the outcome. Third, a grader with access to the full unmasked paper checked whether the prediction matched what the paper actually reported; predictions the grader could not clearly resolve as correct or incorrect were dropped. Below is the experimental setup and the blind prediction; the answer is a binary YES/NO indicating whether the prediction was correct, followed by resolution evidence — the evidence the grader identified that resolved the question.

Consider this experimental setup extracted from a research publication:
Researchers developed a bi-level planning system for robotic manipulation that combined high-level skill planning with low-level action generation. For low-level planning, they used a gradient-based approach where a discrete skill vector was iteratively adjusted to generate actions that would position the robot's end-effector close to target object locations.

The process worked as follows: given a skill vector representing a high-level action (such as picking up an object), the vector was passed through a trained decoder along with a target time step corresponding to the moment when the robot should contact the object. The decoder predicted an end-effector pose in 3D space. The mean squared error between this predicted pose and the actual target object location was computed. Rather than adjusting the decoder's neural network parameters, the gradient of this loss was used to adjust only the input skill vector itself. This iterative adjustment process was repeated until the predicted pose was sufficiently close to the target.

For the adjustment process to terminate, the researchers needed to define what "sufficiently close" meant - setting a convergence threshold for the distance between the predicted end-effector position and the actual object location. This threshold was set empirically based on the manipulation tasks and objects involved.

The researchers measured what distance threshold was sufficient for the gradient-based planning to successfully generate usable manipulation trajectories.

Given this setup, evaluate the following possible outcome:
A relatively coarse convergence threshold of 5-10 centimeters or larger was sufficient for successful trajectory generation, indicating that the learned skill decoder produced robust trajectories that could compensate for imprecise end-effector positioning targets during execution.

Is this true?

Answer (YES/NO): NO